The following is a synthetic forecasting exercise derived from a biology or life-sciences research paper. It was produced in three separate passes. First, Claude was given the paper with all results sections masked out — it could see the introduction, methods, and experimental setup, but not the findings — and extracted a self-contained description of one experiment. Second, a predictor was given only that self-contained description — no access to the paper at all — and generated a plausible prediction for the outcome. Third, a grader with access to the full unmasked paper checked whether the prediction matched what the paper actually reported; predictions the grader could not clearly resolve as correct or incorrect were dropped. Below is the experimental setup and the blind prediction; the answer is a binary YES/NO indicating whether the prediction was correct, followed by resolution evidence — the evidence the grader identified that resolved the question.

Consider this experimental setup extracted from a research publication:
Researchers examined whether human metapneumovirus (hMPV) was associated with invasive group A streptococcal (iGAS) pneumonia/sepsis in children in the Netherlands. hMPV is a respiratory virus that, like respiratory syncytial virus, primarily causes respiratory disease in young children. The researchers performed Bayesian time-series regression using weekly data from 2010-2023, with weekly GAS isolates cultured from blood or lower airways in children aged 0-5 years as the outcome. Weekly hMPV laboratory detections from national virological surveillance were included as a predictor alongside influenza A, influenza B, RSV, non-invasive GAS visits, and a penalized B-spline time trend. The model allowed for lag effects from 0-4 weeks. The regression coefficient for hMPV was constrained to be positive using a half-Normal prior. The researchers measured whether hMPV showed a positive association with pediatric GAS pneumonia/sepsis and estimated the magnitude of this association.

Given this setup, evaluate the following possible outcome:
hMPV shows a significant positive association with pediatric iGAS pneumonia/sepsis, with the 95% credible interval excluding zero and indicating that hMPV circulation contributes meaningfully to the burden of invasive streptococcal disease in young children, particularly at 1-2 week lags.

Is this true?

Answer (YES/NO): NO